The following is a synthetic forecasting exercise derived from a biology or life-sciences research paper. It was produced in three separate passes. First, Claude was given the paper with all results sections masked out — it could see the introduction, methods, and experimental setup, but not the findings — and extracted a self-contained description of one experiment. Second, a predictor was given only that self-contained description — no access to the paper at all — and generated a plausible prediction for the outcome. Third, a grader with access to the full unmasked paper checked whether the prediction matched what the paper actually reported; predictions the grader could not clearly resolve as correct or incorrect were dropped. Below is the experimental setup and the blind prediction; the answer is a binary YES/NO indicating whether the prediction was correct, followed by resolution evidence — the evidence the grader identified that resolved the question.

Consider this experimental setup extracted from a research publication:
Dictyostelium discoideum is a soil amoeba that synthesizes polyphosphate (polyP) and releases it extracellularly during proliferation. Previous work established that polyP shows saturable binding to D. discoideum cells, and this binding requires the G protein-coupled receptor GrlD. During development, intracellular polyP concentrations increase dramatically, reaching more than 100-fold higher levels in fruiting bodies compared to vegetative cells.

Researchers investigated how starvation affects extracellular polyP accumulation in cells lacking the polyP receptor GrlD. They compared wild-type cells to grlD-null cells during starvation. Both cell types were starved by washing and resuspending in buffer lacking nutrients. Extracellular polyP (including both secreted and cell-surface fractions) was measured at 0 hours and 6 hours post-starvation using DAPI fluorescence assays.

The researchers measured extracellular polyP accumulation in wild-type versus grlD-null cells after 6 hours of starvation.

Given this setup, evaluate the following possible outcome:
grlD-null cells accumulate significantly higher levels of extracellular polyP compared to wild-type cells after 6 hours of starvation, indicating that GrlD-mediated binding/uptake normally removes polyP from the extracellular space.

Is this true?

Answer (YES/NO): NO